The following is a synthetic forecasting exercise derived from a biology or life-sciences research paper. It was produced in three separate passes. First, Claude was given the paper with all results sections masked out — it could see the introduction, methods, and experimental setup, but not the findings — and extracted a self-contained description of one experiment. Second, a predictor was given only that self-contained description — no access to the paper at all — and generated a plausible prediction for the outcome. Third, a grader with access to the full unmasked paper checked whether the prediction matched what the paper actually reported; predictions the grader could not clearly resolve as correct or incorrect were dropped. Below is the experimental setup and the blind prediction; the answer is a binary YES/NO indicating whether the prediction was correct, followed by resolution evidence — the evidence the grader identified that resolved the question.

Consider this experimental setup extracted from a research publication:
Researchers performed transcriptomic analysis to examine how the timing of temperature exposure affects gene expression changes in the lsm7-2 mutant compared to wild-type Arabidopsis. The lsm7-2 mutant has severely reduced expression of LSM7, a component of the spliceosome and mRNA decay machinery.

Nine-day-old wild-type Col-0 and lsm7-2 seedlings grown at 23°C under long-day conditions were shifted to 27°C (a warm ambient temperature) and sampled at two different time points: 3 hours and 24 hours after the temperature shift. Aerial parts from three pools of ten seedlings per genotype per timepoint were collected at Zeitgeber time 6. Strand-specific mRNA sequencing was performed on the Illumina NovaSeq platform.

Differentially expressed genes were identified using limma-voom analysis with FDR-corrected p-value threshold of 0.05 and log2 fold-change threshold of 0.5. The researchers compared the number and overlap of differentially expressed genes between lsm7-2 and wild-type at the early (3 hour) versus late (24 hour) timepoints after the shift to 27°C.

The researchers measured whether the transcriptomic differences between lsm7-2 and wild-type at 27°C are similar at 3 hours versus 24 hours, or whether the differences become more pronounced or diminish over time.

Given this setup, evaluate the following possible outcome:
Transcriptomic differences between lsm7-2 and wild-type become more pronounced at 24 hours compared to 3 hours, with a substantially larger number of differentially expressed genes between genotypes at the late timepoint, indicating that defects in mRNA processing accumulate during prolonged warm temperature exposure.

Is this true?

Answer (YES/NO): YES